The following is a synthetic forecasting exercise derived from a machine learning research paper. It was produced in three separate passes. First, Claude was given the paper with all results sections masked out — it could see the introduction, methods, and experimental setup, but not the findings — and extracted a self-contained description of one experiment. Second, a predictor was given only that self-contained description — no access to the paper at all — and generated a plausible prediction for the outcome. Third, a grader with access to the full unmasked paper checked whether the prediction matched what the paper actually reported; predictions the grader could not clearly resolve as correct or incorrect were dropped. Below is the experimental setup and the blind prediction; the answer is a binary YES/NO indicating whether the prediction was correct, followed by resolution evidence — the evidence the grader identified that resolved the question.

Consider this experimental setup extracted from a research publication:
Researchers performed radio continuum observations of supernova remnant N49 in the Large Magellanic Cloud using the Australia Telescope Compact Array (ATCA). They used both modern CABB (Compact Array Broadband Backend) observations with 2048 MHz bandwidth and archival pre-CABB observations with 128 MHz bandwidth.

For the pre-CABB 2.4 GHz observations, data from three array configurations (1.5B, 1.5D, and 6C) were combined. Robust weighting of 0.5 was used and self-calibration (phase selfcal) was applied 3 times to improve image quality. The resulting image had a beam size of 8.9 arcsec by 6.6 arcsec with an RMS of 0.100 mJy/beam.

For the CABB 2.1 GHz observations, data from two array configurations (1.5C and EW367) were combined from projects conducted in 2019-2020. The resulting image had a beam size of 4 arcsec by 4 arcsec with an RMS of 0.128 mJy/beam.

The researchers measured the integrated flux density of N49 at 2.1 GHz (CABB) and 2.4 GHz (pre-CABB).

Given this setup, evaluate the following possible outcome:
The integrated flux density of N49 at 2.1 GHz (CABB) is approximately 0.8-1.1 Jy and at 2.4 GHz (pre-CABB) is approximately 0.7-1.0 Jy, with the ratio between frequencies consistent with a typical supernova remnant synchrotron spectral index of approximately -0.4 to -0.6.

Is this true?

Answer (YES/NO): YES